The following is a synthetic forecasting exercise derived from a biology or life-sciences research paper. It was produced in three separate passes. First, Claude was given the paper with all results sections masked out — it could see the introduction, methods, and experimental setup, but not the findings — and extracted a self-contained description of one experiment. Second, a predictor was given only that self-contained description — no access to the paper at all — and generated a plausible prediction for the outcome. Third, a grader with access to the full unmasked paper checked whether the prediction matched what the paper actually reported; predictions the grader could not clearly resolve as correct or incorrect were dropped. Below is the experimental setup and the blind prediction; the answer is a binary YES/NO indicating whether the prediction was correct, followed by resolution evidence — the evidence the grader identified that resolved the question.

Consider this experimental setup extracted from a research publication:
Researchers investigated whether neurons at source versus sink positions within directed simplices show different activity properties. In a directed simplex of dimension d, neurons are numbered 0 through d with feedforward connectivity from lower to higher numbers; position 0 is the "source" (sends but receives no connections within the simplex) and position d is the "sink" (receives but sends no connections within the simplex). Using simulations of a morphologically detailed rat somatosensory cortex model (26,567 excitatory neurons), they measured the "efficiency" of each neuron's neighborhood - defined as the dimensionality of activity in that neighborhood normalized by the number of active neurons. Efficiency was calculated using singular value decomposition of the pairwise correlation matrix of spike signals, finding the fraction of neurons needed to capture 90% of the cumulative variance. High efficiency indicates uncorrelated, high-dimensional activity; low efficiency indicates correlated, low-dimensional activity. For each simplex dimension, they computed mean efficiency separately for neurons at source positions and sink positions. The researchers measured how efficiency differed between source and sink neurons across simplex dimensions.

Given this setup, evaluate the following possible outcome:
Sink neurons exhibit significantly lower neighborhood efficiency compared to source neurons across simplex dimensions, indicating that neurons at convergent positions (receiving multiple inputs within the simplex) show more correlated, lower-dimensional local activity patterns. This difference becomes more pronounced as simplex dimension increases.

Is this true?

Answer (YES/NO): NO